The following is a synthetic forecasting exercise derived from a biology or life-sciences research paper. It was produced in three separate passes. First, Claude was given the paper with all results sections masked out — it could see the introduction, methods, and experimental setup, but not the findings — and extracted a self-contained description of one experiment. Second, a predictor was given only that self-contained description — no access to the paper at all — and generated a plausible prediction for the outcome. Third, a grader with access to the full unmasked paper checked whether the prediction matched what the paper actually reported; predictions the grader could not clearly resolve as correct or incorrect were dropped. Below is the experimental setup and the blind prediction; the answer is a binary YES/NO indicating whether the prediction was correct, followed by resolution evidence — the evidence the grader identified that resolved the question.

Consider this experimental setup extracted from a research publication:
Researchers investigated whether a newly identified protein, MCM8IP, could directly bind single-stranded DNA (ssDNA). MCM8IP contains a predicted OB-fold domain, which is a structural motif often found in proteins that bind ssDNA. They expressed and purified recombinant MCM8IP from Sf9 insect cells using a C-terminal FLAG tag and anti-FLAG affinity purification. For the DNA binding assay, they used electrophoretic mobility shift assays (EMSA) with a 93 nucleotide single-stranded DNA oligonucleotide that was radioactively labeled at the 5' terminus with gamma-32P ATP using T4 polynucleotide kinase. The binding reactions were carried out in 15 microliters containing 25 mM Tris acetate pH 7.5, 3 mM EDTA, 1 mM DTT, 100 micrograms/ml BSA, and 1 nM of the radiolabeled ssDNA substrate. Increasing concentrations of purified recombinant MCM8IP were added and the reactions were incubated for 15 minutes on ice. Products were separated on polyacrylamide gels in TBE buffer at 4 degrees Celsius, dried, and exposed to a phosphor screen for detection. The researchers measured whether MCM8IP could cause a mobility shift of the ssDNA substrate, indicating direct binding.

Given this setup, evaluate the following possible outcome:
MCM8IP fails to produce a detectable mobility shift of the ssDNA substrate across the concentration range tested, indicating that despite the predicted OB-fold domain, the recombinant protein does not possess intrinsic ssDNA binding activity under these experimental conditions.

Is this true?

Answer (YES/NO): NO